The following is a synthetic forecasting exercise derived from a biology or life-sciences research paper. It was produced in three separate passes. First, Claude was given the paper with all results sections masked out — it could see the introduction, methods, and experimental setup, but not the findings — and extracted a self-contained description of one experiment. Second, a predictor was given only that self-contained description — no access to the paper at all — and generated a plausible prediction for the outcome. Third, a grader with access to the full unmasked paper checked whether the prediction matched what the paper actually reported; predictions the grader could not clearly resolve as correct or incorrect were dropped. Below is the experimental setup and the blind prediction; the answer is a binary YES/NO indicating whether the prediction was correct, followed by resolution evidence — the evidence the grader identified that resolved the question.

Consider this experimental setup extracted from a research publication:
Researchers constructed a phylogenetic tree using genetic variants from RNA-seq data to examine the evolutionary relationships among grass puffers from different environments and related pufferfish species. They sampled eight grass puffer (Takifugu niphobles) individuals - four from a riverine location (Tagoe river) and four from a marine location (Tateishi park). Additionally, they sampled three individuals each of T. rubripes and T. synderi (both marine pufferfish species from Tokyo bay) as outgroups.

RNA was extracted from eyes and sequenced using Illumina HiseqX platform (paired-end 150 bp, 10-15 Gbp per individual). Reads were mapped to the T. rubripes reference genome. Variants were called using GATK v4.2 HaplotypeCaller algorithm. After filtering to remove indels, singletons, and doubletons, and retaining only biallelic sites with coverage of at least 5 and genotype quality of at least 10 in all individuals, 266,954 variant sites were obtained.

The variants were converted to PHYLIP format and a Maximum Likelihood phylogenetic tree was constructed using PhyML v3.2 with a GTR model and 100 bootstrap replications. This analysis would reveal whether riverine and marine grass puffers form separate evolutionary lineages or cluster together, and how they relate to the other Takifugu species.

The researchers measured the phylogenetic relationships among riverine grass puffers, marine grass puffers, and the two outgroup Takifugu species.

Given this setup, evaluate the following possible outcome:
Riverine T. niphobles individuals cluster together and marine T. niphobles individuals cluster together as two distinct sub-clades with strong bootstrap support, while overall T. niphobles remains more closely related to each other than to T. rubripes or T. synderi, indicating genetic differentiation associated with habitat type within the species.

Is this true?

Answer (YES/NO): NO